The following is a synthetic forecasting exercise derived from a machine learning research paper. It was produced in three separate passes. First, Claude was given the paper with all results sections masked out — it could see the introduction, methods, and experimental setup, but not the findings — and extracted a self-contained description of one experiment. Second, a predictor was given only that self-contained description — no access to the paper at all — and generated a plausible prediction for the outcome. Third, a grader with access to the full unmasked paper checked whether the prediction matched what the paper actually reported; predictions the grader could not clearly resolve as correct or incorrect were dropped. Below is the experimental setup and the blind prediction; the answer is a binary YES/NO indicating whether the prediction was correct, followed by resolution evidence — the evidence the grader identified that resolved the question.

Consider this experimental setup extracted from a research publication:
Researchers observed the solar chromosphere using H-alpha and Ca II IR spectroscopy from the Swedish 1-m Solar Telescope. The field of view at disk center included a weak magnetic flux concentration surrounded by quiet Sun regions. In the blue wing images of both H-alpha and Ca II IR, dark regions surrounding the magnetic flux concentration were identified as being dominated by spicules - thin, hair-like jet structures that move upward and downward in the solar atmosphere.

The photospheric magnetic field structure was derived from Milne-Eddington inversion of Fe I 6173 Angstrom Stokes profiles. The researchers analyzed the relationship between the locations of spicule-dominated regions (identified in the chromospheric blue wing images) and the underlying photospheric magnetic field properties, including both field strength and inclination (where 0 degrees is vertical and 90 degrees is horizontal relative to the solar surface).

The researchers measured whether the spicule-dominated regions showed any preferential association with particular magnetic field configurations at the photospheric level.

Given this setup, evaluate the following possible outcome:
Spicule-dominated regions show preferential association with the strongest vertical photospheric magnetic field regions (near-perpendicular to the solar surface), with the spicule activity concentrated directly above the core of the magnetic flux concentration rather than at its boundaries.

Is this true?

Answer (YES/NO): NO